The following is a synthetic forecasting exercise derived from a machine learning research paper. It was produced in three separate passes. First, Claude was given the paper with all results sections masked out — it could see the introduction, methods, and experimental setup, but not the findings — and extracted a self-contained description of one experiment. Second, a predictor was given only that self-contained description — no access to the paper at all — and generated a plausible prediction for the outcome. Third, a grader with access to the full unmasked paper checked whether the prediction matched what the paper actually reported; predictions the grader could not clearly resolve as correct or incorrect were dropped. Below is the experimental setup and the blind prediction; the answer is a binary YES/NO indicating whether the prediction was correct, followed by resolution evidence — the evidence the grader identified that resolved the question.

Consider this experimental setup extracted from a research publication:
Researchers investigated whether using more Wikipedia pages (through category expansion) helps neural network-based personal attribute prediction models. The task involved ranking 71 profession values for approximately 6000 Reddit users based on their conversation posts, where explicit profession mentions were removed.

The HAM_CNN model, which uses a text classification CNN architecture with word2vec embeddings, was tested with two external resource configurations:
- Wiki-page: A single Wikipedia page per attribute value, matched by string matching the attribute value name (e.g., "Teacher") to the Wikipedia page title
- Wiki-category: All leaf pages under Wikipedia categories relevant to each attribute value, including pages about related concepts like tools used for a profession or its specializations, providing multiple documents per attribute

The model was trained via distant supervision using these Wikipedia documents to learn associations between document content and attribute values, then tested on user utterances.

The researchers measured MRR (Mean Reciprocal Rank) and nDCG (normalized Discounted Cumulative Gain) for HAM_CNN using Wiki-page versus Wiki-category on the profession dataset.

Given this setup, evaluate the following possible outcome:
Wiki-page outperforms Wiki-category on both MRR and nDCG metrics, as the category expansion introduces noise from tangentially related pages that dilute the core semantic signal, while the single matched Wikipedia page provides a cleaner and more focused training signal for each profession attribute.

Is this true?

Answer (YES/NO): NO